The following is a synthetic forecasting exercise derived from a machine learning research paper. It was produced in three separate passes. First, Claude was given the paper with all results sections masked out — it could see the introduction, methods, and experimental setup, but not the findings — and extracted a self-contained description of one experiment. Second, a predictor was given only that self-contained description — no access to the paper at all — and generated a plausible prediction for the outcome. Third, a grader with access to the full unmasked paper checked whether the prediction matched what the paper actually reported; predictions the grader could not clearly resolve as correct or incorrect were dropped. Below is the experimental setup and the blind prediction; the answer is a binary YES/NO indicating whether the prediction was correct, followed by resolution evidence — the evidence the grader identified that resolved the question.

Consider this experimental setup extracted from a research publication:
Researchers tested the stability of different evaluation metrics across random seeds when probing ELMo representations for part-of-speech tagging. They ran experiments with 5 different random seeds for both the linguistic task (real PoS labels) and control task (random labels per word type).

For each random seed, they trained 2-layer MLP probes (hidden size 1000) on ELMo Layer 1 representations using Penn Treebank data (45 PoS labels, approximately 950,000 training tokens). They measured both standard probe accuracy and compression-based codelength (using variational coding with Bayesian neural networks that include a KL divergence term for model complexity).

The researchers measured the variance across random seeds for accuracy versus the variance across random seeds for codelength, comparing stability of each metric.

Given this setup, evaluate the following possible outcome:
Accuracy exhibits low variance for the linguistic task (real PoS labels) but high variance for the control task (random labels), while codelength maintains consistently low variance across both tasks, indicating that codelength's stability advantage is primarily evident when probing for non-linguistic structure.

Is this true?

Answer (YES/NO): NO